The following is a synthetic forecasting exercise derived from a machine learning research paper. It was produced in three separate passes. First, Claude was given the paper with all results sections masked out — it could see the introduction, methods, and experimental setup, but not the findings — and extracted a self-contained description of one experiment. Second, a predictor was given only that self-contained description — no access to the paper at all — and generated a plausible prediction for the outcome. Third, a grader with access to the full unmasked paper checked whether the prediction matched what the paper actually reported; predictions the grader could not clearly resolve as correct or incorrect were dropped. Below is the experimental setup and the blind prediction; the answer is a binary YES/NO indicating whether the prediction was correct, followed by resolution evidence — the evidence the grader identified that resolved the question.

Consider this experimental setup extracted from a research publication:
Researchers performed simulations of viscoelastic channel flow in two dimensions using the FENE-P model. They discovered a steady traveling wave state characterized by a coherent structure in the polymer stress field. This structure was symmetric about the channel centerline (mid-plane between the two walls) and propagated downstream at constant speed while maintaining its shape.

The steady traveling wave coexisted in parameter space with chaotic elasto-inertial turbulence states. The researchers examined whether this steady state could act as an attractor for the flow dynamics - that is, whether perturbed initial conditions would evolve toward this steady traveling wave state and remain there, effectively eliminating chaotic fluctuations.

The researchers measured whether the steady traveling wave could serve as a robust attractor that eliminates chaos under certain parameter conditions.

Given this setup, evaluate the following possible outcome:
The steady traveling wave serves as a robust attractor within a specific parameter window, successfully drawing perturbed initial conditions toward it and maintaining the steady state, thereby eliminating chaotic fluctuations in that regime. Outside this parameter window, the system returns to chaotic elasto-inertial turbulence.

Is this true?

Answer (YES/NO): YES